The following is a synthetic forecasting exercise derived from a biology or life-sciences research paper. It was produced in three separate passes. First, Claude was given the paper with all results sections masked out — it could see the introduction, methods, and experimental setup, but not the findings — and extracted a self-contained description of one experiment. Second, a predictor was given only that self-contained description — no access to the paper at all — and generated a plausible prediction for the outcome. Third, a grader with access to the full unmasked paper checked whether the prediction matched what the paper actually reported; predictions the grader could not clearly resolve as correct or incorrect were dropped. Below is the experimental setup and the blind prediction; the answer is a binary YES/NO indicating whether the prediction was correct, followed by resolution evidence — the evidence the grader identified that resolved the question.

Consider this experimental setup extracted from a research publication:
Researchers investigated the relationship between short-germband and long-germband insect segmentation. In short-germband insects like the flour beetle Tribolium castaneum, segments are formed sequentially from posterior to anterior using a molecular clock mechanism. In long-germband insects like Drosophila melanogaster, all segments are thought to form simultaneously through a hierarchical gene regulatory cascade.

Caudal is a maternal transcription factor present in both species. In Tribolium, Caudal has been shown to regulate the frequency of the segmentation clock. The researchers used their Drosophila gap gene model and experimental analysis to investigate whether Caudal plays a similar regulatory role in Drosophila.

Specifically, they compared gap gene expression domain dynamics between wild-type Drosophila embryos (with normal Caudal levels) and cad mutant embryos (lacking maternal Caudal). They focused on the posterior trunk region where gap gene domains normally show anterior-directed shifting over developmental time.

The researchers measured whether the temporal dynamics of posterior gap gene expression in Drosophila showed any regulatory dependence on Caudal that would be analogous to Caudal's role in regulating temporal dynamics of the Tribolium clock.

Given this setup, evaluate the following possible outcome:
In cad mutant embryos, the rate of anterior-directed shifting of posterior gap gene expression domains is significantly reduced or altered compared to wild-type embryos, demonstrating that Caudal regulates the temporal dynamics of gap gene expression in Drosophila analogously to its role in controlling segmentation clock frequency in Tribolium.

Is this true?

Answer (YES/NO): YES